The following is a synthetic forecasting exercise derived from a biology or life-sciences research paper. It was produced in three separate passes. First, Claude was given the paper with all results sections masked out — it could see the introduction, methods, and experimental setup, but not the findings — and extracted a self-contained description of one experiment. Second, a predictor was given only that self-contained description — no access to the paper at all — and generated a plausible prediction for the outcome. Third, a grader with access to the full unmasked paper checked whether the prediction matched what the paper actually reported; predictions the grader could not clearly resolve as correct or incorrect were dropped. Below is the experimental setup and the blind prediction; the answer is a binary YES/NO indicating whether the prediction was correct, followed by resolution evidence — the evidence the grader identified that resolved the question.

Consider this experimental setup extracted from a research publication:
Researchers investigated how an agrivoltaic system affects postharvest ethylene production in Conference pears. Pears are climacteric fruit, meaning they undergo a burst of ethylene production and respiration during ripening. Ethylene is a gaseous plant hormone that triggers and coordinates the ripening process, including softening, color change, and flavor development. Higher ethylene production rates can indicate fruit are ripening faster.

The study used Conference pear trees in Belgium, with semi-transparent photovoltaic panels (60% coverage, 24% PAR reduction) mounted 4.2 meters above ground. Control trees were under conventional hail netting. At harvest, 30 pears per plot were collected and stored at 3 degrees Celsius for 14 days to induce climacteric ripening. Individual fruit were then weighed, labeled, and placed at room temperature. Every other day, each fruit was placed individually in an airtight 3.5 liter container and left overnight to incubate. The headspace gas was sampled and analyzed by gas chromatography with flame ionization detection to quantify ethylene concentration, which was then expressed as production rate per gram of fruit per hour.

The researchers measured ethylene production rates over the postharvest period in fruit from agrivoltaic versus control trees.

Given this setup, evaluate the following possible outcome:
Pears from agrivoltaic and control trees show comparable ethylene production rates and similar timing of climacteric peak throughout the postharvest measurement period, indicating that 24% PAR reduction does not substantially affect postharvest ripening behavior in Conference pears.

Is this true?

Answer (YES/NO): NO